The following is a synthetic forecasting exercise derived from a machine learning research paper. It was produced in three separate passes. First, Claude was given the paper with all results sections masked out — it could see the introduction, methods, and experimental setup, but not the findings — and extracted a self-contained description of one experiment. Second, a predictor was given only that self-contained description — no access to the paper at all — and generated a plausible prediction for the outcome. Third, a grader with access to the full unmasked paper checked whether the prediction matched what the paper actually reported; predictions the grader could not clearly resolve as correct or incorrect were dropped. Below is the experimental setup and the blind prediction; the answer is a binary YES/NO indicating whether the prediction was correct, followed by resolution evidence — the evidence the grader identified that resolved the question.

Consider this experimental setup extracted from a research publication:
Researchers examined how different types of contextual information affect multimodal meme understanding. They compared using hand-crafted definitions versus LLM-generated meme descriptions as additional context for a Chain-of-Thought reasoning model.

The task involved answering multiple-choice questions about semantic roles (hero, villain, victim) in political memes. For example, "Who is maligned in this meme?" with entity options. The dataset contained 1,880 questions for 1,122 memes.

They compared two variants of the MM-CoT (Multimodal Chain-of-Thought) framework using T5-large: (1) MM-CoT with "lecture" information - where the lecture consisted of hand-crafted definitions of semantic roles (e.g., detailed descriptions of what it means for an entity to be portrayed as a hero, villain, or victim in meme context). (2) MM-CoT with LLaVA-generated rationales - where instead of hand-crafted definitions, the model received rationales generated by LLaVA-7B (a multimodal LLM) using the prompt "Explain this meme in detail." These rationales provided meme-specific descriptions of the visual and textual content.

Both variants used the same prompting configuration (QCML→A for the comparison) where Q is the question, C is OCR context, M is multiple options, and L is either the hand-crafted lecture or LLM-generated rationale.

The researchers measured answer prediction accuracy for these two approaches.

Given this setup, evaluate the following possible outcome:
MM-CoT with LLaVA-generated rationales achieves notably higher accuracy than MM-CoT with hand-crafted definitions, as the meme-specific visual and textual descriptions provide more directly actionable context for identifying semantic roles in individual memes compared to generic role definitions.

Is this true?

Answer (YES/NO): NO